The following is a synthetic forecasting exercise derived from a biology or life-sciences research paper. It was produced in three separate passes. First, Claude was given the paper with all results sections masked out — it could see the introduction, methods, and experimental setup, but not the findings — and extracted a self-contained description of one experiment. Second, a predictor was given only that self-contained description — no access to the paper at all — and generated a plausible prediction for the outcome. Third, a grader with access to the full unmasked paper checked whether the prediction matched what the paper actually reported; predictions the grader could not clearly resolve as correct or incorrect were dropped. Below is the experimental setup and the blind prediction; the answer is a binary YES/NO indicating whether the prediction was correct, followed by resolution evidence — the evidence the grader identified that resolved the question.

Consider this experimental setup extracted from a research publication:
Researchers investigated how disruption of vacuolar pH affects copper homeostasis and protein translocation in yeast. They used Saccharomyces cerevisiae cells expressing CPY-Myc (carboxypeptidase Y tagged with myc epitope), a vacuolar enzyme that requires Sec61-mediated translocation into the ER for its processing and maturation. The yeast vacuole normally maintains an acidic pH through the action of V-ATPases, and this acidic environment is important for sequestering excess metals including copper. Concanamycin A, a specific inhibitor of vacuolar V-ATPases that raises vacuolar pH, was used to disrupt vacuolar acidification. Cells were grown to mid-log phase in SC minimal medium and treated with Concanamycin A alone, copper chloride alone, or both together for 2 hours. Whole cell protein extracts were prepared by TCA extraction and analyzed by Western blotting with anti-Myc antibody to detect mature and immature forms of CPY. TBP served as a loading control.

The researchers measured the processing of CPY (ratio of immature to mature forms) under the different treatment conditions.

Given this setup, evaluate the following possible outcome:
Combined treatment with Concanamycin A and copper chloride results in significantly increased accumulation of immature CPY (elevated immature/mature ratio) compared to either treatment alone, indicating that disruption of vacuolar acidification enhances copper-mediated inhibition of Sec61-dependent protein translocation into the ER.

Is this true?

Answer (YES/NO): NO